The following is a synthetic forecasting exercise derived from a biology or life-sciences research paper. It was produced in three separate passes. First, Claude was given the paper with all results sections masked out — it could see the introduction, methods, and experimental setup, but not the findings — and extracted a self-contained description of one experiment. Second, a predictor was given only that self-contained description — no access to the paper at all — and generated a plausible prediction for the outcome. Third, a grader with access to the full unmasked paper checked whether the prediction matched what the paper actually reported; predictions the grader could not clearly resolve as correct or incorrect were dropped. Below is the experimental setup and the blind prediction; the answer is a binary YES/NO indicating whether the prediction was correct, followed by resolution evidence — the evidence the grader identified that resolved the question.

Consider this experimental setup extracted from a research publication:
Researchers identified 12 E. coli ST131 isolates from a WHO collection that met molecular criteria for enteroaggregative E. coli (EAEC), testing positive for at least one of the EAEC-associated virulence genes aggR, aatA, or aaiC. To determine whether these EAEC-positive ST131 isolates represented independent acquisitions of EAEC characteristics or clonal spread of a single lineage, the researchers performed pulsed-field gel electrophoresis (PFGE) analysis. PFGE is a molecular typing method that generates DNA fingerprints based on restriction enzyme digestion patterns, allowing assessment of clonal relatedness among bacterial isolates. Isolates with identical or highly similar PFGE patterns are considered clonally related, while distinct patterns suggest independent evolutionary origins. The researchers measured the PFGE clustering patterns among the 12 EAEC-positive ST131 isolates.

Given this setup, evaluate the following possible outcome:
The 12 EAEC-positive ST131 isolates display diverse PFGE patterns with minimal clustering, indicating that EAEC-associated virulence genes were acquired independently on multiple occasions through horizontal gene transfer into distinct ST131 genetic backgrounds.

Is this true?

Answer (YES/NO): NO